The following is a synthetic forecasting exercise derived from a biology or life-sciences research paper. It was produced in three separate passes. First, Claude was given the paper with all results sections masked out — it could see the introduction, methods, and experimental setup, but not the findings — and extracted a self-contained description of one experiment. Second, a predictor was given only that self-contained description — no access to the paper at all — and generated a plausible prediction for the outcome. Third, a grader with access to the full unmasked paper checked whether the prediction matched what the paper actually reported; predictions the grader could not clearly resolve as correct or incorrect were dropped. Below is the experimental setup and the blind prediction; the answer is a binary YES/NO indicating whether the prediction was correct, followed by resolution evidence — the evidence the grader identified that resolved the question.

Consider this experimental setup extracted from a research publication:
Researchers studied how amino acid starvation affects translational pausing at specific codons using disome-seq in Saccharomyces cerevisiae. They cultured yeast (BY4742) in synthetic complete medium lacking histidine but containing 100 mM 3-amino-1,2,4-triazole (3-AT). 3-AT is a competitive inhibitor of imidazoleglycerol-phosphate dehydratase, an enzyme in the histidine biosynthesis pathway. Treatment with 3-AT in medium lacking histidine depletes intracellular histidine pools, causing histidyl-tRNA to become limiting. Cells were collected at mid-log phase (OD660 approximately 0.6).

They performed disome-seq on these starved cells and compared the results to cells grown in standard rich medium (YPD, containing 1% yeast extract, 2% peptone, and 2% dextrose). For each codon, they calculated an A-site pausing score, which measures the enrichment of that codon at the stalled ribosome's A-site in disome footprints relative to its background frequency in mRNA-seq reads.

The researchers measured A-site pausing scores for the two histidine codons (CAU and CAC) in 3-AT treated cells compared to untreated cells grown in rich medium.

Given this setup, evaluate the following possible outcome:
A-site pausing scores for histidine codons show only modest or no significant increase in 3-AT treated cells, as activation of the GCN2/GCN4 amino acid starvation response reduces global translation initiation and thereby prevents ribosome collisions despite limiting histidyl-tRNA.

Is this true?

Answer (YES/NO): NO